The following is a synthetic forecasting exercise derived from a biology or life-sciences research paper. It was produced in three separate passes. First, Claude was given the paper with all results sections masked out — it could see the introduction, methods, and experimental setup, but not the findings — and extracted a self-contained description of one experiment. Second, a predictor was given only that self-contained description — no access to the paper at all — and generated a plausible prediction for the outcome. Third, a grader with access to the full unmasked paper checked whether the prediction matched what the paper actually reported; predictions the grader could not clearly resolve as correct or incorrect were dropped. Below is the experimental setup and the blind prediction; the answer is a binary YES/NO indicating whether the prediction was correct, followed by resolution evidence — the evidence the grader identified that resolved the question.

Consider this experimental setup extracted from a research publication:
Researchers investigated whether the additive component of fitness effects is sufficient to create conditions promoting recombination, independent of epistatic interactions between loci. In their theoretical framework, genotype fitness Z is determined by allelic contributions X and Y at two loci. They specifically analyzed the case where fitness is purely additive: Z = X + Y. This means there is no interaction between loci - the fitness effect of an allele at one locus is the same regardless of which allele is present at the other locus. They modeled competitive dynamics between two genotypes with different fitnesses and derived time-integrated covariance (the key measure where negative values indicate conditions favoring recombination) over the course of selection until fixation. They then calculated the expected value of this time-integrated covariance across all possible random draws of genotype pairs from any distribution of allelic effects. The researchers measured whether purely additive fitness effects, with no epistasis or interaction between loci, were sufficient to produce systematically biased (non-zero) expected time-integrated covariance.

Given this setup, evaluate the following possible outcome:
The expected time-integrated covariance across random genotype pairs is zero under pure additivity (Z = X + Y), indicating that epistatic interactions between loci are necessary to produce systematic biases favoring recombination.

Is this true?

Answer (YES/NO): NO